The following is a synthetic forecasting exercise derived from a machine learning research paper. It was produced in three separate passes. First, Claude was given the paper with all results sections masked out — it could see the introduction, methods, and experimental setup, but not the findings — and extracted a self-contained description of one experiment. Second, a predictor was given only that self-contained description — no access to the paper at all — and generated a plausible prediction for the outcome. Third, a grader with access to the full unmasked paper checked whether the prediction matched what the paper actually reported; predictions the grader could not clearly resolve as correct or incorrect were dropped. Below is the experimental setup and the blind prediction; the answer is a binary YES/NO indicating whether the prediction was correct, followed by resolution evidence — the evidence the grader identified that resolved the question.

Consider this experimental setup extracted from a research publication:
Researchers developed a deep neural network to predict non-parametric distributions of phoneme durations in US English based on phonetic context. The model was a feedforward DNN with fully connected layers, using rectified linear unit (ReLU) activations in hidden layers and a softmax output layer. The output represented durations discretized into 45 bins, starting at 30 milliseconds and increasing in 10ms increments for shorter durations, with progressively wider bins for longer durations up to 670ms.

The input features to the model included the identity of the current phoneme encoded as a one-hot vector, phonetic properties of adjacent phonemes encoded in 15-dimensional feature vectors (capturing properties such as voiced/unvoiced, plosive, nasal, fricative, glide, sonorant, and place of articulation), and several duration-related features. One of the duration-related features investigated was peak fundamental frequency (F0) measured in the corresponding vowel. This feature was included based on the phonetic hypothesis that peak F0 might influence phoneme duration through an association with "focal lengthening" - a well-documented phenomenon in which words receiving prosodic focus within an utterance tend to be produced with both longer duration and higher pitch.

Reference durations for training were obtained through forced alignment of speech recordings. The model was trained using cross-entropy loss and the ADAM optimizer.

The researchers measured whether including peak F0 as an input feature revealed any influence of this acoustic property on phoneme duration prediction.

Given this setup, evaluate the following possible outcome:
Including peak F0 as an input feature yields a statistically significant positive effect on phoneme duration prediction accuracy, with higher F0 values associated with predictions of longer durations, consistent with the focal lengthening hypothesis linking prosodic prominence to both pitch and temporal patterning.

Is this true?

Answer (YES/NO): NO